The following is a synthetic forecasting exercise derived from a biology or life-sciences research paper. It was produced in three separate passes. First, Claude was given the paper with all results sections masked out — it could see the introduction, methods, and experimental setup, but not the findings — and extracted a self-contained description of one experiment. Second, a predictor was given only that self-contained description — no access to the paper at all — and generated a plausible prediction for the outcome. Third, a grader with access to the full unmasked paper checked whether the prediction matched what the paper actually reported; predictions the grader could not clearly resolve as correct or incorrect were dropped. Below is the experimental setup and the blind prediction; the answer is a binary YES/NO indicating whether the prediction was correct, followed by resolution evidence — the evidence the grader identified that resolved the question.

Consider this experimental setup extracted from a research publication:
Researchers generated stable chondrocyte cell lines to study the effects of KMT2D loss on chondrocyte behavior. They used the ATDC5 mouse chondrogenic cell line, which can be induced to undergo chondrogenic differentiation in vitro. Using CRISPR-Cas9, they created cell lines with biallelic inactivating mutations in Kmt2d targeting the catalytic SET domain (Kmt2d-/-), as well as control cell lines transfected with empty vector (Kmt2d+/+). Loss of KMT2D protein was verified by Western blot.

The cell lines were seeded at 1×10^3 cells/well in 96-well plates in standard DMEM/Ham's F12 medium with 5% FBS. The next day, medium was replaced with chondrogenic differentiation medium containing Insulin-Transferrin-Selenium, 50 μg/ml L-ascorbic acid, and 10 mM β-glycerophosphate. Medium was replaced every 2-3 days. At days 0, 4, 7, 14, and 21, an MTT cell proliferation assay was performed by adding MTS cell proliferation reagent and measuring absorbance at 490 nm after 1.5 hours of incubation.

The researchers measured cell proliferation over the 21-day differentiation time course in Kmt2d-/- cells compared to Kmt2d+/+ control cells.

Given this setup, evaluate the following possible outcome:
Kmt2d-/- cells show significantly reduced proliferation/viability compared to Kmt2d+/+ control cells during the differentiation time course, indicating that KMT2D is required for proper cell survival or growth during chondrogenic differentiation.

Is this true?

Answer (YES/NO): NO